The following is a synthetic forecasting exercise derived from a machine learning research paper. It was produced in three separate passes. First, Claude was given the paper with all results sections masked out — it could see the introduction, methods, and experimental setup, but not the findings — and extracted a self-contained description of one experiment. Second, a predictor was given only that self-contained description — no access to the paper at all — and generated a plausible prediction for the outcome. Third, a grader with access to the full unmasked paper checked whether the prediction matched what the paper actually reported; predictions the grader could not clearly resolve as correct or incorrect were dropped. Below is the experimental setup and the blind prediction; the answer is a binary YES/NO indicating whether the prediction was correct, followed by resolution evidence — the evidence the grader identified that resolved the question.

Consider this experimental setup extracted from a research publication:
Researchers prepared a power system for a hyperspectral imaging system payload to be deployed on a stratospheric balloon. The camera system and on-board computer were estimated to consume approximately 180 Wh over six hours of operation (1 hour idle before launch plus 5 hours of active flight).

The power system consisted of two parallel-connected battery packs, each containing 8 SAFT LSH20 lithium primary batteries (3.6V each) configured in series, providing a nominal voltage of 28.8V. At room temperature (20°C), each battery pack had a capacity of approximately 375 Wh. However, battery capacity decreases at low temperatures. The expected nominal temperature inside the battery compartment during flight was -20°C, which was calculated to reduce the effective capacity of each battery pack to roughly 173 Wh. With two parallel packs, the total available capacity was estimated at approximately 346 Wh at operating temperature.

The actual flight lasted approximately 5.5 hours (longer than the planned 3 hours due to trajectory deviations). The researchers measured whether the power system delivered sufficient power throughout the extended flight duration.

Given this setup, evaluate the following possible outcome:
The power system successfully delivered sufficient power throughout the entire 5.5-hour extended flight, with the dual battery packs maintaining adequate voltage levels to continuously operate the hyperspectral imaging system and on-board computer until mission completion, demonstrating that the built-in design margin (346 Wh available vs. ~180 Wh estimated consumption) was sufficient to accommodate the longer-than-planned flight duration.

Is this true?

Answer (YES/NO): YES